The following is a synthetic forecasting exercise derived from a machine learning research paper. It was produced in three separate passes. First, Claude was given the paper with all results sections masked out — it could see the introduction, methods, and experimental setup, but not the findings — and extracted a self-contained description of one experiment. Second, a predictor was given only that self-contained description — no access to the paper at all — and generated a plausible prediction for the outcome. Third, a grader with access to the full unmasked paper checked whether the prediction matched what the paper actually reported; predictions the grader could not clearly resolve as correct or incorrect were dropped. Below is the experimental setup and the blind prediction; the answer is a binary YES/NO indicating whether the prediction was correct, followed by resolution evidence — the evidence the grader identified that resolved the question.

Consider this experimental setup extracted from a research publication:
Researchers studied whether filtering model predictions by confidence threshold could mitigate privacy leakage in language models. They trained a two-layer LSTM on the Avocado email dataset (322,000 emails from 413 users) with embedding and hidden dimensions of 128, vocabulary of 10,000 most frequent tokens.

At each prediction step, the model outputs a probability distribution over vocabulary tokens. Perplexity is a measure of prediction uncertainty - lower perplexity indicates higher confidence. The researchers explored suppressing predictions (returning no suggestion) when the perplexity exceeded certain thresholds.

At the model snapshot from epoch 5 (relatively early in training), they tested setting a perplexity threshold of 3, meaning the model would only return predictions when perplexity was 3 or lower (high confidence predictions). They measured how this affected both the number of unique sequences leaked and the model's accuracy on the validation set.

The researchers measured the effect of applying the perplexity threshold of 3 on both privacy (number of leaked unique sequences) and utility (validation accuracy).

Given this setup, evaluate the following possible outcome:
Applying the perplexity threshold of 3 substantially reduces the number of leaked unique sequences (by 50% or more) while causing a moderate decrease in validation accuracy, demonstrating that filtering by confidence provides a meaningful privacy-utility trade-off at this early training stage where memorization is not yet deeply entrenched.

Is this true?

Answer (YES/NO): NO